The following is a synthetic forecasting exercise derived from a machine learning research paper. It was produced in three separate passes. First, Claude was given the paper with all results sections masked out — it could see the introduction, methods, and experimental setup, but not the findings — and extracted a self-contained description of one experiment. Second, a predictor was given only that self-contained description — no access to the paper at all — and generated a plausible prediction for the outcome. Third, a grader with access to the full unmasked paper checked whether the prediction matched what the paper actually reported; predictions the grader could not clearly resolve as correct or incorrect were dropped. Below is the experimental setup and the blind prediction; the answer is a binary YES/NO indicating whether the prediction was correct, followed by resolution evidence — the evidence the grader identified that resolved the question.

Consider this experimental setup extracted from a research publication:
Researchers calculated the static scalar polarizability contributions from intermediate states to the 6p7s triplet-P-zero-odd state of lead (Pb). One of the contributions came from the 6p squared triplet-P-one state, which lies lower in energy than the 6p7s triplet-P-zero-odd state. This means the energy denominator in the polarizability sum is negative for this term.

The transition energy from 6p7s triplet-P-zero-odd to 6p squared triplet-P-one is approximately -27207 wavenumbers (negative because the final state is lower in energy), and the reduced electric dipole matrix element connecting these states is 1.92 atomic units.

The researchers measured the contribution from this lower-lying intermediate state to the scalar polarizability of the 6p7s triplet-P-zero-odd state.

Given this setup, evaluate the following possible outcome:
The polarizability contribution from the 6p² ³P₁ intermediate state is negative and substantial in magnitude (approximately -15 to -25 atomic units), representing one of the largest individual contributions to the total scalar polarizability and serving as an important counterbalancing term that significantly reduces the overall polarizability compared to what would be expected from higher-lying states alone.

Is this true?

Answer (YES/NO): NO